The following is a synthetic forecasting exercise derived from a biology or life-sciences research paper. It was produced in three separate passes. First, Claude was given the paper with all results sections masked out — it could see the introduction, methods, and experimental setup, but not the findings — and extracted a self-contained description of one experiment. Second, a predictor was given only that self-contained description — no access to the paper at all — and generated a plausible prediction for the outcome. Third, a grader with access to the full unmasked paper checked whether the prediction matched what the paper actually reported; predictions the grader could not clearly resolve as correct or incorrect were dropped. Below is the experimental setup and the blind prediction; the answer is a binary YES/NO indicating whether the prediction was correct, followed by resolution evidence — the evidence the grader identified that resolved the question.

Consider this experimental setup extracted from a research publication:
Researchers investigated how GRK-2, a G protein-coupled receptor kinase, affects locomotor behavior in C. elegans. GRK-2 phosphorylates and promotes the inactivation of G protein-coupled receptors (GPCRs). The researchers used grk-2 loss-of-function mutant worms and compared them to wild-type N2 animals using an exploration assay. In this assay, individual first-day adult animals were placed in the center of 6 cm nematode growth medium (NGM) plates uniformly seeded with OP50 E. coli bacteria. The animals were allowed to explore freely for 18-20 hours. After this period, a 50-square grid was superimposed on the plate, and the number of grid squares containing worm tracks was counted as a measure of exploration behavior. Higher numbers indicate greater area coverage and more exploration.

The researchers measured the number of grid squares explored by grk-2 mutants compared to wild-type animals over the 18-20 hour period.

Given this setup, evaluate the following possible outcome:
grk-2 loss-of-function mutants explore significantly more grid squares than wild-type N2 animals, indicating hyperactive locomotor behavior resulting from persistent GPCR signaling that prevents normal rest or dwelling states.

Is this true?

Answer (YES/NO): NO